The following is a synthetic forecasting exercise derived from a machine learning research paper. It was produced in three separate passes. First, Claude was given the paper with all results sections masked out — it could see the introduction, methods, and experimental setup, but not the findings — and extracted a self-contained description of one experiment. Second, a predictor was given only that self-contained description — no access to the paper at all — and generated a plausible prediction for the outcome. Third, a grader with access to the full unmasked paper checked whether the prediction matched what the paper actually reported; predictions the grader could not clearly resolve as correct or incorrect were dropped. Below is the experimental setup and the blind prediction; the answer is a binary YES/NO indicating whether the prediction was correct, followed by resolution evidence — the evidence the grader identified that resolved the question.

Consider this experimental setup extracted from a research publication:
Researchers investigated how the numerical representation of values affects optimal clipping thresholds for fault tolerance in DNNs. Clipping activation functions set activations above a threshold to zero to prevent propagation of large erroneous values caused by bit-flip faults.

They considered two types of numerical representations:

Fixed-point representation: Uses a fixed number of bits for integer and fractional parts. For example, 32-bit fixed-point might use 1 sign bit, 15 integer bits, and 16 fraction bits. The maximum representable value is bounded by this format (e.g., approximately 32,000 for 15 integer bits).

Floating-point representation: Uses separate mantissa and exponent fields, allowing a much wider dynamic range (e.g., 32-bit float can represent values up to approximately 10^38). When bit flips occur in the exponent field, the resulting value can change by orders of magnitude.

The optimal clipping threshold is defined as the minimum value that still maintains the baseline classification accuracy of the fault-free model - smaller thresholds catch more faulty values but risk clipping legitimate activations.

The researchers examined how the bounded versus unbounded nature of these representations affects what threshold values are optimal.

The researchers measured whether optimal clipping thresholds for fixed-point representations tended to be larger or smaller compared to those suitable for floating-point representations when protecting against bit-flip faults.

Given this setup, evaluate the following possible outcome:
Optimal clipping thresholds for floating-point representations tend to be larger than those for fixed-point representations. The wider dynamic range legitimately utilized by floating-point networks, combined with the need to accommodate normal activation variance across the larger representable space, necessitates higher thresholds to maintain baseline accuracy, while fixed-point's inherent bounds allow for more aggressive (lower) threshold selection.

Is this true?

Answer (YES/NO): YES